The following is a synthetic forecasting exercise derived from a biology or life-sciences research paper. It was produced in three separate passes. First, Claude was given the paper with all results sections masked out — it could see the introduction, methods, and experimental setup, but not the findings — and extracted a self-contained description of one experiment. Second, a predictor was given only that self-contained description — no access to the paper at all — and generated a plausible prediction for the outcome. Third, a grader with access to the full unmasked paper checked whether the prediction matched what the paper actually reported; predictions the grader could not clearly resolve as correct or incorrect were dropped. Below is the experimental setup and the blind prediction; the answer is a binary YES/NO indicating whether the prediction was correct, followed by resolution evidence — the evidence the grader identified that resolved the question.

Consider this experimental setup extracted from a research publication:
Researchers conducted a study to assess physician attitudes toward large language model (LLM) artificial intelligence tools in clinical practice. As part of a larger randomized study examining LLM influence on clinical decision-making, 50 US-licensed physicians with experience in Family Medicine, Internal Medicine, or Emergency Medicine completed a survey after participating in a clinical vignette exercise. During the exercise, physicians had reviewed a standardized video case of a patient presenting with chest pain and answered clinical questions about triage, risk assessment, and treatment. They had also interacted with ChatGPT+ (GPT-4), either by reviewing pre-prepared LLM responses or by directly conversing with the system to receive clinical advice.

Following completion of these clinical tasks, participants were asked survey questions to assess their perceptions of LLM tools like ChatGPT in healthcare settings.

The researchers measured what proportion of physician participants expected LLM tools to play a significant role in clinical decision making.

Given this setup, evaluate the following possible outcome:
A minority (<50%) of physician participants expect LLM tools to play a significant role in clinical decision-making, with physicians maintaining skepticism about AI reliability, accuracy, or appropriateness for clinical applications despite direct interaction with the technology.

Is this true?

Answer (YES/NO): NO